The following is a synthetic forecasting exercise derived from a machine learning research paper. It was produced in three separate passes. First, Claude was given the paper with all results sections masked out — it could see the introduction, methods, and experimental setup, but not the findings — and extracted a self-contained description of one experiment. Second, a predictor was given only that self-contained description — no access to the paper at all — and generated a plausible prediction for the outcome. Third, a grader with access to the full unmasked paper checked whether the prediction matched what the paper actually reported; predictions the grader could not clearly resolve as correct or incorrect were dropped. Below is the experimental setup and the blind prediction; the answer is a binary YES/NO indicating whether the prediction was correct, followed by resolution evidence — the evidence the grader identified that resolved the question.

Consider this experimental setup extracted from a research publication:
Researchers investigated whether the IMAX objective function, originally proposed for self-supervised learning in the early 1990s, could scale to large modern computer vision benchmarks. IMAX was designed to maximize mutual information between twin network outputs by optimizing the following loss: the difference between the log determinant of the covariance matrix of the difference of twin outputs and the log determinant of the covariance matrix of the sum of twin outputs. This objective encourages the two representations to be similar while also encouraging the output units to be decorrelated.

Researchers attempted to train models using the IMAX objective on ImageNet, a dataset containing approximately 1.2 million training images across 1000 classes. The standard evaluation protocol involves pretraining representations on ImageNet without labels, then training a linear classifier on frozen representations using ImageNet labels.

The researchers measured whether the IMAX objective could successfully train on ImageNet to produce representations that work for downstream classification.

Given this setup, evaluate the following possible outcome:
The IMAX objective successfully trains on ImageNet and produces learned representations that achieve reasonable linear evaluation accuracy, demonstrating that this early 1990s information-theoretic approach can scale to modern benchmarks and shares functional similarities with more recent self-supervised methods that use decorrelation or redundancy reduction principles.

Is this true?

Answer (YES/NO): NO